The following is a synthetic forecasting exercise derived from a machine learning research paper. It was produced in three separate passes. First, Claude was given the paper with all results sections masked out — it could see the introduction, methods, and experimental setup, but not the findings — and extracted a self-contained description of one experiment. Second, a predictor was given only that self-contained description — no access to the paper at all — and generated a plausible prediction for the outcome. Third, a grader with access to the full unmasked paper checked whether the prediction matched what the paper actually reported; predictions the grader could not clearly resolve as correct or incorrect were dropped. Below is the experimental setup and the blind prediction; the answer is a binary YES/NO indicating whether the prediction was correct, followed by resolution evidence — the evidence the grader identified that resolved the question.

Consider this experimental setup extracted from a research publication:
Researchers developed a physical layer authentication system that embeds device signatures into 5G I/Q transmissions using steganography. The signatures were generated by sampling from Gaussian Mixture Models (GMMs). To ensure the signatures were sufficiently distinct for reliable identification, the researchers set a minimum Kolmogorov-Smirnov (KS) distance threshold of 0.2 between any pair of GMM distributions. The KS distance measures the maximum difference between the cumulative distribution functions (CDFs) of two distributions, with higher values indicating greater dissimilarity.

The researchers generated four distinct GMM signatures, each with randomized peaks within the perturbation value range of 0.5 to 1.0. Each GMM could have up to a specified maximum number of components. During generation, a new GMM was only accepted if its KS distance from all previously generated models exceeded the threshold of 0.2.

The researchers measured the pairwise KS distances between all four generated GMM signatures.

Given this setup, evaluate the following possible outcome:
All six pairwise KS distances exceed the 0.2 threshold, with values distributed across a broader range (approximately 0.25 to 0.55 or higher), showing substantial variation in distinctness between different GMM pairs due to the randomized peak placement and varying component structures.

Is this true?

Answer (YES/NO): YES